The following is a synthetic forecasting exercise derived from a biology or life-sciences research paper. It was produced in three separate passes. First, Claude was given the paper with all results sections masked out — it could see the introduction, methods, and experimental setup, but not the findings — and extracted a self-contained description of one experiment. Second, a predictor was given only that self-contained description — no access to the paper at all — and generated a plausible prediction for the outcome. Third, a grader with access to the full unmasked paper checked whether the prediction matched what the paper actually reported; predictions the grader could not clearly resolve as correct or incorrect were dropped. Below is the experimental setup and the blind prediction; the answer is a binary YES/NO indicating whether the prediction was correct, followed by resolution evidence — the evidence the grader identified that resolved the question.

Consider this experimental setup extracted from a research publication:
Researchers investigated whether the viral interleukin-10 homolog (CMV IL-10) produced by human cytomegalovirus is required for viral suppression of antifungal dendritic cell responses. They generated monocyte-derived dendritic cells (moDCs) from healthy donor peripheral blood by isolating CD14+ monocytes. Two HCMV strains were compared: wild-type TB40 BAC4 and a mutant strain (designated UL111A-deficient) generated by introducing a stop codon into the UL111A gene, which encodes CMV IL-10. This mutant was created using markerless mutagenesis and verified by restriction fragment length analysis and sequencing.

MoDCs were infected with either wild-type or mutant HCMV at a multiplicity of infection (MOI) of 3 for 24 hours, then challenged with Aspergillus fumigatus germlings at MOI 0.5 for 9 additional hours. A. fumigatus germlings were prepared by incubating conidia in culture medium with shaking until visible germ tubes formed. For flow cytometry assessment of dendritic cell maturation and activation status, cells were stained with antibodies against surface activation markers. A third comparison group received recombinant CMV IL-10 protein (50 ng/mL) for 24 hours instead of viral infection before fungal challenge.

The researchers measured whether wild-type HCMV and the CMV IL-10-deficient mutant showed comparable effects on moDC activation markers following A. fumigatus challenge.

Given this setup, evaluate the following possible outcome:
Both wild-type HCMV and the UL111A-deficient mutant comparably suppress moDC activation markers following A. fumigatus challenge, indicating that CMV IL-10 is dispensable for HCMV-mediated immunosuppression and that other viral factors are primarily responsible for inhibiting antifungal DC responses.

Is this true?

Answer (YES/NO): YES